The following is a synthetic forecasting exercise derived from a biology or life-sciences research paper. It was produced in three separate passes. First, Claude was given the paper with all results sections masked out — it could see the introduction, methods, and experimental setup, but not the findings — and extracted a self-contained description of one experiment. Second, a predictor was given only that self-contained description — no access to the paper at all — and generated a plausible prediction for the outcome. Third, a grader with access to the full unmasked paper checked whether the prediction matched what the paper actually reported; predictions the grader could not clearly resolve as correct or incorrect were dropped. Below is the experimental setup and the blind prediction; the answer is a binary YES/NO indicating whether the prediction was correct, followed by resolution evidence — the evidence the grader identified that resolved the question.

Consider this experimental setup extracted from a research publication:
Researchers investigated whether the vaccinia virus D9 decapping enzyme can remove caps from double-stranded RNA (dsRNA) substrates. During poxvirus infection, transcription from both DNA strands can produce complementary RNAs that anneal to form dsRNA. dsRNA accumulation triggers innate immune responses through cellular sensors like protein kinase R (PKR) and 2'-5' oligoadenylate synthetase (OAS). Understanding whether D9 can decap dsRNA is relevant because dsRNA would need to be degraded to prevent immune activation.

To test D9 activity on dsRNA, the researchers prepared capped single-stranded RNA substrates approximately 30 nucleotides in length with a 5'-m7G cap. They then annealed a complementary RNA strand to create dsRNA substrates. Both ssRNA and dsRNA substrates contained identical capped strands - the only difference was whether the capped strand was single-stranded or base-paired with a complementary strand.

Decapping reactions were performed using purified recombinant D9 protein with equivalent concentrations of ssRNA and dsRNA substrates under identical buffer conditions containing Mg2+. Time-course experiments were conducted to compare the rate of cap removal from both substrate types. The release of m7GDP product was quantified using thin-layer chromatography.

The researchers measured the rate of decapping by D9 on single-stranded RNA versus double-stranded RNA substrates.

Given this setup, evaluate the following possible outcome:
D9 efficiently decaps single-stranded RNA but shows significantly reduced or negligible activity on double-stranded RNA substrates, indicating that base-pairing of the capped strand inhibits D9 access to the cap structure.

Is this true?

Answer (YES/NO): NO